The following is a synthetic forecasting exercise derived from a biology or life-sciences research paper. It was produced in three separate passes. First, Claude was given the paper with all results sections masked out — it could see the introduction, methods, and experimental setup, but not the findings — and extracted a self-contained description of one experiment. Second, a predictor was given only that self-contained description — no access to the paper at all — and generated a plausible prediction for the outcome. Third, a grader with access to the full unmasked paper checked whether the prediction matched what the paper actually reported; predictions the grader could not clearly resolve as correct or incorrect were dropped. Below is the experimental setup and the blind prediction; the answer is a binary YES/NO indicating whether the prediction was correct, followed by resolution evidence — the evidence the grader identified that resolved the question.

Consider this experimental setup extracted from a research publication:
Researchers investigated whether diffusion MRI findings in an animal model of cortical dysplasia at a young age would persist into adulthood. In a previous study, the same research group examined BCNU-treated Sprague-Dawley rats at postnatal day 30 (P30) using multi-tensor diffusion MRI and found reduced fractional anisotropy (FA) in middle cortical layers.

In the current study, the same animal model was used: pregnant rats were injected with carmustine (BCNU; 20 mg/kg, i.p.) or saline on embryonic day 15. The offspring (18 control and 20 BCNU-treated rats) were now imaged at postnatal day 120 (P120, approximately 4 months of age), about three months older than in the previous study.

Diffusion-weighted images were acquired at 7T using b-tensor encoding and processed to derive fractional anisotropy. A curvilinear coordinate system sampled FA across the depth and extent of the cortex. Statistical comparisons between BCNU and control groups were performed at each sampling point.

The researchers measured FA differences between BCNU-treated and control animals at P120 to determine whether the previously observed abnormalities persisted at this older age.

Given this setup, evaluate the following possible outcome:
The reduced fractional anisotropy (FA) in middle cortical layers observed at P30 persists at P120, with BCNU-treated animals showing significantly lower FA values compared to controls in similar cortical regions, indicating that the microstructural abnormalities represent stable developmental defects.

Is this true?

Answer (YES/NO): YES